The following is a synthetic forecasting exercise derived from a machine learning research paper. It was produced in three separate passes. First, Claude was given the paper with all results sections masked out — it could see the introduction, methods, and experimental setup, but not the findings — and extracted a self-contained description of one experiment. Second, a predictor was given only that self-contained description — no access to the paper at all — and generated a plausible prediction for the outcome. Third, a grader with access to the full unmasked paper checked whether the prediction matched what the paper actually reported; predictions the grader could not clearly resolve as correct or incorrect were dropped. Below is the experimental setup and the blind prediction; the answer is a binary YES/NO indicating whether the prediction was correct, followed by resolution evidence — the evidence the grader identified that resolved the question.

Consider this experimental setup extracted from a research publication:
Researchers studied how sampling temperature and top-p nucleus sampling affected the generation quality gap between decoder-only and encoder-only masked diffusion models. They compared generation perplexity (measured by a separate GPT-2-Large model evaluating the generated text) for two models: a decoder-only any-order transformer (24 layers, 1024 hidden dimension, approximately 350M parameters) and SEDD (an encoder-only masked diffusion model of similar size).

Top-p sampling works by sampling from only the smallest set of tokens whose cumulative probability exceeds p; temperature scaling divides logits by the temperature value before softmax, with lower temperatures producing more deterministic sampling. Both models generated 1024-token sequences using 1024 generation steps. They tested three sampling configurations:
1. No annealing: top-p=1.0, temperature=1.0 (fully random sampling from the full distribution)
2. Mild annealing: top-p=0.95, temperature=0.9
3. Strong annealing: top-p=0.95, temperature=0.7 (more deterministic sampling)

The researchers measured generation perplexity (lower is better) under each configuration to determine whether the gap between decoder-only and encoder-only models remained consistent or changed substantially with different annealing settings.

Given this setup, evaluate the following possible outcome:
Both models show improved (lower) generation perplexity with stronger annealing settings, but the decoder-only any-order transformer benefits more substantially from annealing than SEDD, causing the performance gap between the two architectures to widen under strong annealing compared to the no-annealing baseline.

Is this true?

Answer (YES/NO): NO